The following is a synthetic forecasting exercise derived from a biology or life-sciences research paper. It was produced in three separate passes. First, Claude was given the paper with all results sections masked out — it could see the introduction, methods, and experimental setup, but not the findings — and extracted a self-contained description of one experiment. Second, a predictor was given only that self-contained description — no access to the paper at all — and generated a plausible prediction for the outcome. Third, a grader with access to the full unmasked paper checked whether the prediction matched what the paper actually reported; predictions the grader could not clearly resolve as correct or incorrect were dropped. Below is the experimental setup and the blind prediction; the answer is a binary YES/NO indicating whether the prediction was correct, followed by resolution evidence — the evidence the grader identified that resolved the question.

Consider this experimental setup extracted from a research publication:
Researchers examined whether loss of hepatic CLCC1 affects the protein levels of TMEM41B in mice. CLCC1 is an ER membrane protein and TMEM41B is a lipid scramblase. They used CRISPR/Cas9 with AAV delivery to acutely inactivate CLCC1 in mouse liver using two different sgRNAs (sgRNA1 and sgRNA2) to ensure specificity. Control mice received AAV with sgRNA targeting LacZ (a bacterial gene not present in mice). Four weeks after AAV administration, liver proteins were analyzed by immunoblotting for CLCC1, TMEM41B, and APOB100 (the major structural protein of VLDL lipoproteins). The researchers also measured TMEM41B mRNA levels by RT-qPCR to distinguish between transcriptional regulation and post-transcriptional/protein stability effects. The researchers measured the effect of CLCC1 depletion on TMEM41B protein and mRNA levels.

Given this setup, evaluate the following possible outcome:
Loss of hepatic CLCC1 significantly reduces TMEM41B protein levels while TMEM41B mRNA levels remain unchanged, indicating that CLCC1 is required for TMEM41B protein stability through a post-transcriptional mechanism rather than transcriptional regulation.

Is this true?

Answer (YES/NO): YES